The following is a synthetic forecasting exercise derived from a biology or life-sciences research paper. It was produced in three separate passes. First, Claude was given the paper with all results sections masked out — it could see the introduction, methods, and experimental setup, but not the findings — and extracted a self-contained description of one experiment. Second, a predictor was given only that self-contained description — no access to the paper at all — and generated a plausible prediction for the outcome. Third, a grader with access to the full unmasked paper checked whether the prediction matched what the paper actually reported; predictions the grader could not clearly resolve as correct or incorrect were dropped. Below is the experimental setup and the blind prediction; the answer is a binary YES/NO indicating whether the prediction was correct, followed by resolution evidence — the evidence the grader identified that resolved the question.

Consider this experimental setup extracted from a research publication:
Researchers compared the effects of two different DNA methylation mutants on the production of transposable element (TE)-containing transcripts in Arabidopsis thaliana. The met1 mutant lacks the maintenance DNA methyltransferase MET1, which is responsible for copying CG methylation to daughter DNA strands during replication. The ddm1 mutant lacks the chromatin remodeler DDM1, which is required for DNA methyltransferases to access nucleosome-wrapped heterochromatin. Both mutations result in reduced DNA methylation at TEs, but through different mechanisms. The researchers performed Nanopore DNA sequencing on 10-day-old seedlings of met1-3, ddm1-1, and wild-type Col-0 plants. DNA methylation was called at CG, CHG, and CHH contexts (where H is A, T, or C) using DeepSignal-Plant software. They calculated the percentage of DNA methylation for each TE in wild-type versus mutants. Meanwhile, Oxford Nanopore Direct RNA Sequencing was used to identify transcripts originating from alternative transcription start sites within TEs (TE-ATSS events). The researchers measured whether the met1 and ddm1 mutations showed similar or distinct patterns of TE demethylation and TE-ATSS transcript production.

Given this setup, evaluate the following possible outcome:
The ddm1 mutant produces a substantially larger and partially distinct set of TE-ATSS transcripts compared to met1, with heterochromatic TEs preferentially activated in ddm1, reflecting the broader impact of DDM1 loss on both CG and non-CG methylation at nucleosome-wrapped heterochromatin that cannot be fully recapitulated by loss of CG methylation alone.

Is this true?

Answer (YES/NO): YES